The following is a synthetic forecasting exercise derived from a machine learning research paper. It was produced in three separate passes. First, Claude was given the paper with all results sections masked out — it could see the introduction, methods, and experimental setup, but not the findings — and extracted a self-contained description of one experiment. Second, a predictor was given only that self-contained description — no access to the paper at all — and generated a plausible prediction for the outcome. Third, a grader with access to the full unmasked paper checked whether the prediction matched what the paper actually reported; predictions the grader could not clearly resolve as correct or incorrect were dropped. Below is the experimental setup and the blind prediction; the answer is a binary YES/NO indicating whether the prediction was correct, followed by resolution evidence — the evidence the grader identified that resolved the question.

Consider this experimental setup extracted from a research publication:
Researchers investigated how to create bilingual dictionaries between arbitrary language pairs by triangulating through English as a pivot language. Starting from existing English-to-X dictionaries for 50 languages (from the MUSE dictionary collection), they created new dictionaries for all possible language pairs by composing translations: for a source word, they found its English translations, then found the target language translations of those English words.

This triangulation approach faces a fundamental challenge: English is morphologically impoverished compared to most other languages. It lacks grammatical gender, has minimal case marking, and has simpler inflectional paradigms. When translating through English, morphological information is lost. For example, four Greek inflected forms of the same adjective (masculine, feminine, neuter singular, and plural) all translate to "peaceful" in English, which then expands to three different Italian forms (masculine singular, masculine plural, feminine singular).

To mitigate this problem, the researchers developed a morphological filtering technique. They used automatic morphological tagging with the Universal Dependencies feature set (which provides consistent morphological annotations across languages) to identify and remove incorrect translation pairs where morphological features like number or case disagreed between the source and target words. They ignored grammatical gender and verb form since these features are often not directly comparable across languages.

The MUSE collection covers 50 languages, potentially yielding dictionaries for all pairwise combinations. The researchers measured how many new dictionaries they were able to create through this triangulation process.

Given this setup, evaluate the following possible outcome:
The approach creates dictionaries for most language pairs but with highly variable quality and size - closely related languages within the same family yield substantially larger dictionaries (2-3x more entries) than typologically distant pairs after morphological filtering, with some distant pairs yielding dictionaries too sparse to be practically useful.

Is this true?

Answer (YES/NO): NO